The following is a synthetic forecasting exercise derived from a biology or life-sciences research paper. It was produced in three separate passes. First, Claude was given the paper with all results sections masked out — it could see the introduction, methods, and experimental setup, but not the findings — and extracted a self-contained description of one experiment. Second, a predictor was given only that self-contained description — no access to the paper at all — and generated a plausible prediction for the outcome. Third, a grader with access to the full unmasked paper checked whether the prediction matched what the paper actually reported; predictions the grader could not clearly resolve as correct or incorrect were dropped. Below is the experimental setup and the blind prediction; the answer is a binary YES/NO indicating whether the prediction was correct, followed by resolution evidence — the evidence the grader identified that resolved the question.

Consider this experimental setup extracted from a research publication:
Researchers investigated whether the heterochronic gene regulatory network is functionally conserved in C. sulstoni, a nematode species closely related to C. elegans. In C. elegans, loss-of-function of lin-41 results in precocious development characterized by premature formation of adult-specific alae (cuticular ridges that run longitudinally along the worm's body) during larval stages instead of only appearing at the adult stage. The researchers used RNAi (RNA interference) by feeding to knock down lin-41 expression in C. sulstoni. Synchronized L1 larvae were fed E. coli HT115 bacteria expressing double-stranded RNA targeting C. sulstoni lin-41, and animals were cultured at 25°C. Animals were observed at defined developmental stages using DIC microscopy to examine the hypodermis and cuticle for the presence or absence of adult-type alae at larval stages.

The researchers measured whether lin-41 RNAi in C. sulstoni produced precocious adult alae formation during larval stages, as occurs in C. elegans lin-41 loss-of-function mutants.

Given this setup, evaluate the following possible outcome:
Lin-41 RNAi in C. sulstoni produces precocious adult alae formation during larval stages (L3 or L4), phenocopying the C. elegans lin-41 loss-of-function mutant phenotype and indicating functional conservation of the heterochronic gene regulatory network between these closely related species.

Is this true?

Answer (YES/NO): YES